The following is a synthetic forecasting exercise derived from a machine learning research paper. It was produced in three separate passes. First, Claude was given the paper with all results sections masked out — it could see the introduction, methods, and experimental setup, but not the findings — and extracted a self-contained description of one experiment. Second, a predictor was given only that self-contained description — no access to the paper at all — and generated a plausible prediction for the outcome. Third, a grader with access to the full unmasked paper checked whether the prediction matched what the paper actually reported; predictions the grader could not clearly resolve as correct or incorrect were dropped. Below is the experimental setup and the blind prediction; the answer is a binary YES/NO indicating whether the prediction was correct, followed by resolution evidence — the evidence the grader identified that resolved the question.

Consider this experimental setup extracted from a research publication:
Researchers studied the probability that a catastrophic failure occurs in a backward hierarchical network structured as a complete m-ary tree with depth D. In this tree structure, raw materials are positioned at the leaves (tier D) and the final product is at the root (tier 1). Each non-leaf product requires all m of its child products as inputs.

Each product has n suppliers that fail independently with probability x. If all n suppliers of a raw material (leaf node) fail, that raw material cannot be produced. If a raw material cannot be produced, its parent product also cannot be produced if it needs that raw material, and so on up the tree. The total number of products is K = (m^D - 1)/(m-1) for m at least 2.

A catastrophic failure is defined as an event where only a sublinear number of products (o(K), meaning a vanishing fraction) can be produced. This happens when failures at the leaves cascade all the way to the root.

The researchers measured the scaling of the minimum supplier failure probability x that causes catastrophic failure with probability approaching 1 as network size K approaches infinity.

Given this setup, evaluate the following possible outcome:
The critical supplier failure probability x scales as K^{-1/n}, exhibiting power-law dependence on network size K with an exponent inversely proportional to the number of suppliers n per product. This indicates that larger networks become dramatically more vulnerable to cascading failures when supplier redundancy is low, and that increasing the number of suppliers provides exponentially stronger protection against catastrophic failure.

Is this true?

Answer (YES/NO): NO